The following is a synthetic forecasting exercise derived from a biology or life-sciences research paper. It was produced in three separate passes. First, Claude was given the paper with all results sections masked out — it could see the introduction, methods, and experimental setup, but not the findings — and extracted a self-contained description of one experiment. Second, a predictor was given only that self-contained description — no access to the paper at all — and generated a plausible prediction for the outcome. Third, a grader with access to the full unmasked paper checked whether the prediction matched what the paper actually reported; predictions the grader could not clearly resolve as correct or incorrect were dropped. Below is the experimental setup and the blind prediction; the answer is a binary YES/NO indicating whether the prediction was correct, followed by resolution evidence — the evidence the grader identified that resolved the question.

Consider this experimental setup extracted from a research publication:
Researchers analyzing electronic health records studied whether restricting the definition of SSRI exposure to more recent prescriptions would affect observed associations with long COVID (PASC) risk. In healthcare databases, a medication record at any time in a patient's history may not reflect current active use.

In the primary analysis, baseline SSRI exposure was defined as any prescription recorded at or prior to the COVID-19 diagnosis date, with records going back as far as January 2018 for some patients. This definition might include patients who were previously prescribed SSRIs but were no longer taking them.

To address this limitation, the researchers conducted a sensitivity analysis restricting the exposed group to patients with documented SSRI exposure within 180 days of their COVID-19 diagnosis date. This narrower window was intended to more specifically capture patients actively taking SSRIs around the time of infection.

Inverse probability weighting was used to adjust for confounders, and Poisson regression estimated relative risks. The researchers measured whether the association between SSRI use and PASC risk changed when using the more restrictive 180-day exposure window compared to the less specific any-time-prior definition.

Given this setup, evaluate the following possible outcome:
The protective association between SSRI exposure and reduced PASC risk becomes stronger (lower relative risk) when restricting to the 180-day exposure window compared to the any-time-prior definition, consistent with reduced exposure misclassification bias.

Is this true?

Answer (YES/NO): YES